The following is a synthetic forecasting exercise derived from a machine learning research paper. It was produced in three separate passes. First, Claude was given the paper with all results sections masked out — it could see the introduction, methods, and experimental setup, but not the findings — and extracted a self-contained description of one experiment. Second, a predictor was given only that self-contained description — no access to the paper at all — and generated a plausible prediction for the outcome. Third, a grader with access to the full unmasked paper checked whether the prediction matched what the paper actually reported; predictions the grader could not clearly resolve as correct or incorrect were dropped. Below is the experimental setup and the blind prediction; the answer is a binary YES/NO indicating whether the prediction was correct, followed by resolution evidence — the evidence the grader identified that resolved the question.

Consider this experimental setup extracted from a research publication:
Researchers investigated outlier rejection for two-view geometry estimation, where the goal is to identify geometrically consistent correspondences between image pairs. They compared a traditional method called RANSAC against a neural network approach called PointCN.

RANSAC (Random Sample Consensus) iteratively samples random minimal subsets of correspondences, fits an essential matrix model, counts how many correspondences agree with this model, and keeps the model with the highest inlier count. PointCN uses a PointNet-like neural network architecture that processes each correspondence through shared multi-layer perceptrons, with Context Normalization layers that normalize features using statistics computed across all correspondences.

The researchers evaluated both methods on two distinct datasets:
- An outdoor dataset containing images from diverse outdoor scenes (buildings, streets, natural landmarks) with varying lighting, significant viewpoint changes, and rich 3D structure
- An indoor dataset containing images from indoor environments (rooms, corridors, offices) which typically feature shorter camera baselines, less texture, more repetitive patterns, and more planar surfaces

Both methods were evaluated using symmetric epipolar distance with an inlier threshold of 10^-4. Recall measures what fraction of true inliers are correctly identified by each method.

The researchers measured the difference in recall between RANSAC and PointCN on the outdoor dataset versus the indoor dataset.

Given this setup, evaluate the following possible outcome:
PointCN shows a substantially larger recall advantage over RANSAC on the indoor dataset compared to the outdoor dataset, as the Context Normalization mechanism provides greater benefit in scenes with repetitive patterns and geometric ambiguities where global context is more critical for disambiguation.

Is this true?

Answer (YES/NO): YES